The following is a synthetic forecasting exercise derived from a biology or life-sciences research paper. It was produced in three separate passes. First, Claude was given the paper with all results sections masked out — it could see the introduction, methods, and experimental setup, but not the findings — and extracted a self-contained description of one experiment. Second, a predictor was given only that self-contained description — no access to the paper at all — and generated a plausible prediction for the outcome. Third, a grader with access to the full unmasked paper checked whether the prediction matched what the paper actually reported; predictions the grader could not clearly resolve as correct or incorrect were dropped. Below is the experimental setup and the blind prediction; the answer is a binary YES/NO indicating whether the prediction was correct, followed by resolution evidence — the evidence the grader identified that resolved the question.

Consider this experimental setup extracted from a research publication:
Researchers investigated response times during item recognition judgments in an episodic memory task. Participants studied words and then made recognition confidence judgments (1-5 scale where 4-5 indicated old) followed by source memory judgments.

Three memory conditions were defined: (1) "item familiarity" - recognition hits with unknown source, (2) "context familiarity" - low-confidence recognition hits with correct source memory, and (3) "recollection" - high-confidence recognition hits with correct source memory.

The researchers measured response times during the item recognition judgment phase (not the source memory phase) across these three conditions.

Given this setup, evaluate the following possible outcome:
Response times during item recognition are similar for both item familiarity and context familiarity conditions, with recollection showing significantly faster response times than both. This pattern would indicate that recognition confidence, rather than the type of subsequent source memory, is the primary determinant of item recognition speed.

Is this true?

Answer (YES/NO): NO